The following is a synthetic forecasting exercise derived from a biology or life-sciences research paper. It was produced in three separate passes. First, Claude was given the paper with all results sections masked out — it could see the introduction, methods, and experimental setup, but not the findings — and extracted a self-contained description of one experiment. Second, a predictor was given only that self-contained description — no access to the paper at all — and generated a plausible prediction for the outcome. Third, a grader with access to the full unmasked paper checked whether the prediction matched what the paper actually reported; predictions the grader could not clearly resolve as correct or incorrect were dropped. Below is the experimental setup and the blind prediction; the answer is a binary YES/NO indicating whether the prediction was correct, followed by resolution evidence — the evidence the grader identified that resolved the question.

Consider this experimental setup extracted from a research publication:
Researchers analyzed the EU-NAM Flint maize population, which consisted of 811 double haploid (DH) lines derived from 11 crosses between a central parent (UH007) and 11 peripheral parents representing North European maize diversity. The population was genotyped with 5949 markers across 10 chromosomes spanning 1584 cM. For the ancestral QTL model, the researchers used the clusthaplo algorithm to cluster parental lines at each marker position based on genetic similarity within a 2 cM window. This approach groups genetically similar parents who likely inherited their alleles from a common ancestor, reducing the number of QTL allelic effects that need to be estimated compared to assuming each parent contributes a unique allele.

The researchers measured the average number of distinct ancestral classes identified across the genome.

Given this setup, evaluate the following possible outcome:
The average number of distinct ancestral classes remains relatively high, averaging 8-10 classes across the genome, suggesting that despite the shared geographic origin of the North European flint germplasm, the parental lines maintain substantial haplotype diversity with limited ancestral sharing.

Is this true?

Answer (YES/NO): NO